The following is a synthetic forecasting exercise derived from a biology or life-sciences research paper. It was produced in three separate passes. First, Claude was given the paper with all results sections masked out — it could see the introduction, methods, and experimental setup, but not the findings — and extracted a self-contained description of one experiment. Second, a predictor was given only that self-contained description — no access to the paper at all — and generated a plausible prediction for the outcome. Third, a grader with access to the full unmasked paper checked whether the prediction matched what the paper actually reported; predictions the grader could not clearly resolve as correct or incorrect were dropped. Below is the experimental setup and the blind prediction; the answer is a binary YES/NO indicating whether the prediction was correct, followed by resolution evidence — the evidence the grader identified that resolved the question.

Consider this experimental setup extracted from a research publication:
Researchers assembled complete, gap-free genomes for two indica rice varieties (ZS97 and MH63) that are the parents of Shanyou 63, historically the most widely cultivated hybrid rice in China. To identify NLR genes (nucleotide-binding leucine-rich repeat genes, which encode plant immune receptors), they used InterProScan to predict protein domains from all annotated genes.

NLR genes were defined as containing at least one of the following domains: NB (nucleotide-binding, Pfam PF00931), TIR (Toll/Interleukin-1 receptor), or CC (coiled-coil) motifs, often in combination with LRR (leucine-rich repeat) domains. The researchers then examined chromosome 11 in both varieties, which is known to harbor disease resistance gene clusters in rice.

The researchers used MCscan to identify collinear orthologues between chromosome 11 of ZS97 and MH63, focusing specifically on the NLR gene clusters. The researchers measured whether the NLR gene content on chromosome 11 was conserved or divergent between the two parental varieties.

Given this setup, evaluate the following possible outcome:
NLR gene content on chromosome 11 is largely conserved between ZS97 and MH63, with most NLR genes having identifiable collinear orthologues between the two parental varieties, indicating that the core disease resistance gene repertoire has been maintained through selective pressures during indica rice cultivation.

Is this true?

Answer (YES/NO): NO